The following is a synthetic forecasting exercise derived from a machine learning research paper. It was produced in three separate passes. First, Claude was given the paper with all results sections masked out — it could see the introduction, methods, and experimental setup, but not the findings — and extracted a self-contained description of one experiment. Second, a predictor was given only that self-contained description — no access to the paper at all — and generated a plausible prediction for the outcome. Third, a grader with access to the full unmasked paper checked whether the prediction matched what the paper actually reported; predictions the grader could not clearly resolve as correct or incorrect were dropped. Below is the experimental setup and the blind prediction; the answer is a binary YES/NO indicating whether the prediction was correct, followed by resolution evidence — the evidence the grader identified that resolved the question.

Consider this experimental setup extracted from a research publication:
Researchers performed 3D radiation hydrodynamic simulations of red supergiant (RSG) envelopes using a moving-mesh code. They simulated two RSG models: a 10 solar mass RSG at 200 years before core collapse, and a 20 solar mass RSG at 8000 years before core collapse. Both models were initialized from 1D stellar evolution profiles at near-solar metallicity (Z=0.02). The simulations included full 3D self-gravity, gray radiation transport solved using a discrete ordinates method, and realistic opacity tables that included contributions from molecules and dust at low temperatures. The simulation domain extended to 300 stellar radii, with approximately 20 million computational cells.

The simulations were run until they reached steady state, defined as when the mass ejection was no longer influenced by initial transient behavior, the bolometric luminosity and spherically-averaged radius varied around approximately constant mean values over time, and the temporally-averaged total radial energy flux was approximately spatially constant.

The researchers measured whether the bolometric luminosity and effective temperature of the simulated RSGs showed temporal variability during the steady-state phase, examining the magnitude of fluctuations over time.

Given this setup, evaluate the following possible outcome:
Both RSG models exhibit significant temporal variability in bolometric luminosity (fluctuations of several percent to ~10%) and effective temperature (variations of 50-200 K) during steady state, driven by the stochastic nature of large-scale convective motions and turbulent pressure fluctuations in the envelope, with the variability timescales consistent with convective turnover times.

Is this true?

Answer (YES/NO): NO